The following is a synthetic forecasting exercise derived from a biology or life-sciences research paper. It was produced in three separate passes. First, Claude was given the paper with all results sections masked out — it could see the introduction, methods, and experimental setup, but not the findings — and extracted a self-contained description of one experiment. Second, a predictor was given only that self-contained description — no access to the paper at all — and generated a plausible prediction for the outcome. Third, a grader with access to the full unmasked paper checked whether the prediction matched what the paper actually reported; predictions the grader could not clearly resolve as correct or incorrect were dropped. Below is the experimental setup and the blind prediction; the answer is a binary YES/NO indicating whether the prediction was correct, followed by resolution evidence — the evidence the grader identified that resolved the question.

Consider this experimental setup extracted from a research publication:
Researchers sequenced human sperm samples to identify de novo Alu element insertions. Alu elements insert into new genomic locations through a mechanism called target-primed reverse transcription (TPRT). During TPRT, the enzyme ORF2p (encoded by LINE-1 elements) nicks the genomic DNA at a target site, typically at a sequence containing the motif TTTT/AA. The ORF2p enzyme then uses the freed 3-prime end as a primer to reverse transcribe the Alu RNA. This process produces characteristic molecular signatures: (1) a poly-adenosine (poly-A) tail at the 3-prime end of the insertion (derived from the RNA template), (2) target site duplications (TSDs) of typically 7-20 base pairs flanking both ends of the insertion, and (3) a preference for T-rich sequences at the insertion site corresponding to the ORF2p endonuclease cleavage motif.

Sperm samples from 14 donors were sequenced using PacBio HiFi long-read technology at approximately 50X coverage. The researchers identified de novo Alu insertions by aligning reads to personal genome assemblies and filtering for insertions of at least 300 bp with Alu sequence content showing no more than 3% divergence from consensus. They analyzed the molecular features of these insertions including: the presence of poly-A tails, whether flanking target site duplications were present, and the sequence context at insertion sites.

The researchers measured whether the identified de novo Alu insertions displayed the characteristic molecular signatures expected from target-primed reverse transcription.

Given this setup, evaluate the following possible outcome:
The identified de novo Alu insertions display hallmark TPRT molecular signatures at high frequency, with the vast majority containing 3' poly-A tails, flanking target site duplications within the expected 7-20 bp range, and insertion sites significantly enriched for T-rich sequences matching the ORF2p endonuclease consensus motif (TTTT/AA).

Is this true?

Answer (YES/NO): YES